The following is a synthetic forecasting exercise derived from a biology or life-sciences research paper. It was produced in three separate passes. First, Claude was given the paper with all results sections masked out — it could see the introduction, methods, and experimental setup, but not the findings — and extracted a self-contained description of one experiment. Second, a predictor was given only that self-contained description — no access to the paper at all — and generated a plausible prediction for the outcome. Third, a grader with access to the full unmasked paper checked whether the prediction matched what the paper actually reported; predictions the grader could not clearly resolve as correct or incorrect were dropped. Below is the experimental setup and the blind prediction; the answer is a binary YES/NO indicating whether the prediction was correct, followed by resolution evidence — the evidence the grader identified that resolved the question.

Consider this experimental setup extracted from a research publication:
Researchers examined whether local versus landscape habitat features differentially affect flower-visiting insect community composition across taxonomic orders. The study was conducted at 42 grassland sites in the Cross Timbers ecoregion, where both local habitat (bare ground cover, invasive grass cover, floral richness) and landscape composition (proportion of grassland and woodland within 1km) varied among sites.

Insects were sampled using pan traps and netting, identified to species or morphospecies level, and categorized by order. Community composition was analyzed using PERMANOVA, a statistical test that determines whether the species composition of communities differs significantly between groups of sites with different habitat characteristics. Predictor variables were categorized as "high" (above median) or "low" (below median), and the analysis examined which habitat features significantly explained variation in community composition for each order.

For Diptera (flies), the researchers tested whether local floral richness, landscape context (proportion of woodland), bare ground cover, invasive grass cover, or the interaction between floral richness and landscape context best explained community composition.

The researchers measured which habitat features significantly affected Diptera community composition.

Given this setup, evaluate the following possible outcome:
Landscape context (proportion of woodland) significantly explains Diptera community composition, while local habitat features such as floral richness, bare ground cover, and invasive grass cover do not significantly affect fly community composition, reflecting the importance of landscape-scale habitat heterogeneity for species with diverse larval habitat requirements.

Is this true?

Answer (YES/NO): NO